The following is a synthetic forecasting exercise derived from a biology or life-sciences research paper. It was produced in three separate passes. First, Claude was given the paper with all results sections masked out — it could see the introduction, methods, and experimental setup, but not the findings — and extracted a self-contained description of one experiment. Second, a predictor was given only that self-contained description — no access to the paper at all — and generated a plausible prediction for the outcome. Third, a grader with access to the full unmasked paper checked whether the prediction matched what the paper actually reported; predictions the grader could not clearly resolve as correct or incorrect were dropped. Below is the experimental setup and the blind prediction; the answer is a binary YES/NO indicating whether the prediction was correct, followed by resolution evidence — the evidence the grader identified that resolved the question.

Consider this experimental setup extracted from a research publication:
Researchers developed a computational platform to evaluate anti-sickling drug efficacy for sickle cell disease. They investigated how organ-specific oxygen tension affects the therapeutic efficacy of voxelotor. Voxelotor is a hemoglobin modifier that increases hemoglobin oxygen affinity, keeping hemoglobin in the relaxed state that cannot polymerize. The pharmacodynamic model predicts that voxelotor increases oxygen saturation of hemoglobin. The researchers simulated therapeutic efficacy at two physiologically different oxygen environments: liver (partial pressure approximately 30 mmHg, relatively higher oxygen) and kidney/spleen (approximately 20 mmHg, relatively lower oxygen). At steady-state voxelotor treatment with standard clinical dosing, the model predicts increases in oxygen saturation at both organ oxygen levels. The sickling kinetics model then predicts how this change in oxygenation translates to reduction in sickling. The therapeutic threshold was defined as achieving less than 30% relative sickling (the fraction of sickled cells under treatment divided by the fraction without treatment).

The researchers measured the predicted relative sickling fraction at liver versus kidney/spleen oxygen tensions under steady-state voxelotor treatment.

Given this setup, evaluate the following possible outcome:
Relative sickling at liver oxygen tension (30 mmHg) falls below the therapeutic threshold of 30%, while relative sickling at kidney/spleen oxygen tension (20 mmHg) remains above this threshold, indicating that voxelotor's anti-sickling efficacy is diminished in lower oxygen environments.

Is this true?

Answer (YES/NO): NO